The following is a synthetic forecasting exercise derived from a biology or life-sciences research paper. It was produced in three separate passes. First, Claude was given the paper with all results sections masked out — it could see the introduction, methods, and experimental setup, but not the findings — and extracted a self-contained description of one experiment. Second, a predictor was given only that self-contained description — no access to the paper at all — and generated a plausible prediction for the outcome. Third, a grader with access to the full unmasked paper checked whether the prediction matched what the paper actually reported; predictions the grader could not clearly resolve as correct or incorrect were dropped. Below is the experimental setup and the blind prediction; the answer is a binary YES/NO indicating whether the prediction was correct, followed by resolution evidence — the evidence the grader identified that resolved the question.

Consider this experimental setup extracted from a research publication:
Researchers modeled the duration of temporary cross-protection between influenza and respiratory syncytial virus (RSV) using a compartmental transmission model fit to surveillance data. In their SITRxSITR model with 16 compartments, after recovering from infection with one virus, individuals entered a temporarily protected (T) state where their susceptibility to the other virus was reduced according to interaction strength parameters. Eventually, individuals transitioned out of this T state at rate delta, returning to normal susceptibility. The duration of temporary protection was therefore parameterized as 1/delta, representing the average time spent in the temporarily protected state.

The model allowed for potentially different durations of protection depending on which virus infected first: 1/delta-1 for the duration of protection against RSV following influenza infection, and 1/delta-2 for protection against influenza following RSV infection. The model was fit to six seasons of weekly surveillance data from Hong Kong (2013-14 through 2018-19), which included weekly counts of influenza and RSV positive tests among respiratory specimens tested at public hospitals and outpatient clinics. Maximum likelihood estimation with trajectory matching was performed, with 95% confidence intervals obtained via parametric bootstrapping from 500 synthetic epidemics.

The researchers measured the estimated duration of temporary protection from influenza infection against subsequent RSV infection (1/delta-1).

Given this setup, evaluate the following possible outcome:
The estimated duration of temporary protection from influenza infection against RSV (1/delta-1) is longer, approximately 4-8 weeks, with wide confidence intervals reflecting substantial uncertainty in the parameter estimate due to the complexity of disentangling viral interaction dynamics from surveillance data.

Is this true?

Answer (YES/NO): NO